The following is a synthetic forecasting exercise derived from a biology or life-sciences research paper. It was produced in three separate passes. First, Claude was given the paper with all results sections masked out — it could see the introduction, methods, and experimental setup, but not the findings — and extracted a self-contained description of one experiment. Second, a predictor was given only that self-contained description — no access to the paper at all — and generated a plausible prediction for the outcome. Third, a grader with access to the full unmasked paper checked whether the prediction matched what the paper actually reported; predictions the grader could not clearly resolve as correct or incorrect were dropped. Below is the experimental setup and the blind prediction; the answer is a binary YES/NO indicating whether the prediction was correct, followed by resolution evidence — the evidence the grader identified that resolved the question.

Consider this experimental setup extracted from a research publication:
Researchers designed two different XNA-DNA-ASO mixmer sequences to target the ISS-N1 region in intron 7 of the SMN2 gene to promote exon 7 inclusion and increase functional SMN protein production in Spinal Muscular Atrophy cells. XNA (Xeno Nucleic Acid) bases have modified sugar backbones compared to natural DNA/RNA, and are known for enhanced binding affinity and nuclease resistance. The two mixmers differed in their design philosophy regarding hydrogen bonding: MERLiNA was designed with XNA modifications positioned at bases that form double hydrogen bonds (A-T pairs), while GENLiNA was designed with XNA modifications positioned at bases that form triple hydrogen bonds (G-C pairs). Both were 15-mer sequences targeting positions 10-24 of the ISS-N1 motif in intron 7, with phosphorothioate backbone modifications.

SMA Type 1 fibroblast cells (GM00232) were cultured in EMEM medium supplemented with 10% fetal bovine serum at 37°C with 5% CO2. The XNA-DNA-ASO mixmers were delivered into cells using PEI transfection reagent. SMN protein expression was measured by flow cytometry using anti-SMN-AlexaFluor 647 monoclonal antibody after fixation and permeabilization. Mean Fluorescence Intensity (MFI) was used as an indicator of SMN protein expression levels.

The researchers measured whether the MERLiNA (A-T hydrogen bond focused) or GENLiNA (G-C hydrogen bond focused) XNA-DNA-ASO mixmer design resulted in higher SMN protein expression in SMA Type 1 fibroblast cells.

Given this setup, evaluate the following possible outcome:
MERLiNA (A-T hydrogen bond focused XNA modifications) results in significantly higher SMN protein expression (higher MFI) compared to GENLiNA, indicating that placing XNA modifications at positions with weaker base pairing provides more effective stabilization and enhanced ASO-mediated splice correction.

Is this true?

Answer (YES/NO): YES